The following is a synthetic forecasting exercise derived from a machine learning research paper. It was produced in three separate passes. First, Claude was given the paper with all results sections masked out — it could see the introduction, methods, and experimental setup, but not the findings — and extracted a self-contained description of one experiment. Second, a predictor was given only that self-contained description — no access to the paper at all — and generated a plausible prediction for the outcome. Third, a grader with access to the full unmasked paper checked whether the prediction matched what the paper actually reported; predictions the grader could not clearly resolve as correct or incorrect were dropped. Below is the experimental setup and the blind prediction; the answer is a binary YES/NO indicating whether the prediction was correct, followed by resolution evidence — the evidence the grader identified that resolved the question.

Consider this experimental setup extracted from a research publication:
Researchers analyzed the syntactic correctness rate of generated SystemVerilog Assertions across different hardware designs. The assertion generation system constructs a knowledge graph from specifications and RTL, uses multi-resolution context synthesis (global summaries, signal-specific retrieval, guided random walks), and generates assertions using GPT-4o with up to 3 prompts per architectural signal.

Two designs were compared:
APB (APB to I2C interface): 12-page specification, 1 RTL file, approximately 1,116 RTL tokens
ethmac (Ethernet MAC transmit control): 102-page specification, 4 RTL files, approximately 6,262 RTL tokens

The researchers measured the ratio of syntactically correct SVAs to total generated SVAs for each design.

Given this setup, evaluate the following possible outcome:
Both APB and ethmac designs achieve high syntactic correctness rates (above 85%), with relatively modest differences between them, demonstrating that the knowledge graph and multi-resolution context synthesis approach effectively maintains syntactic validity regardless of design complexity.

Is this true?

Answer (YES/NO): NO